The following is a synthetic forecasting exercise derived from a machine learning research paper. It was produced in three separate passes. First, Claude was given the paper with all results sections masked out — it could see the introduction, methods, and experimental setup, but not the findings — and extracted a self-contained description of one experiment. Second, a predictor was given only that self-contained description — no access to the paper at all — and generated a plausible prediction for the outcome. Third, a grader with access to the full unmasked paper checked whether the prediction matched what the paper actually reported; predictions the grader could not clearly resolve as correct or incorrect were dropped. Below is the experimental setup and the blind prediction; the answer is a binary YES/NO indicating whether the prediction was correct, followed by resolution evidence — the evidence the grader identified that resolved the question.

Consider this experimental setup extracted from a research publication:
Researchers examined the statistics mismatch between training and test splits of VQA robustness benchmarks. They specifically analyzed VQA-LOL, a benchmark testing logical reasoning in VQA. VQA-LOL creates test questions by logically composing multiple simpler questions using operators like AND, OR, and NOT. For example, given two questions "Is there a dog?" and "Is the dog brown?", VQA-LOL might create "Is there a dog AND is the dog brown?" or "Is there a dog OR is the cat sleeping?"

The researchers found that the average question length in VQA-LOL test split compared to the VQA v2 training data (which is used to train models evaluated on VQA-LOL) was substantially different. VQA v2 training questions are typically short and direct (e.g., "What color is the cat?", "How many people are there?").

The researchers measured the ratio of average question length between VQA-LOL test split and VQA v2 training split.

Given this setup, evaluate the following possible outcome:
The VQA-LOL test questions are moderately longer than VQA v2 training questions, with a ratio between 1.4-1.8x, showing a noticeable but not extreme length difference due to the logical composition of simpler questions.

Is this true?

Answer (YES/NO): NO